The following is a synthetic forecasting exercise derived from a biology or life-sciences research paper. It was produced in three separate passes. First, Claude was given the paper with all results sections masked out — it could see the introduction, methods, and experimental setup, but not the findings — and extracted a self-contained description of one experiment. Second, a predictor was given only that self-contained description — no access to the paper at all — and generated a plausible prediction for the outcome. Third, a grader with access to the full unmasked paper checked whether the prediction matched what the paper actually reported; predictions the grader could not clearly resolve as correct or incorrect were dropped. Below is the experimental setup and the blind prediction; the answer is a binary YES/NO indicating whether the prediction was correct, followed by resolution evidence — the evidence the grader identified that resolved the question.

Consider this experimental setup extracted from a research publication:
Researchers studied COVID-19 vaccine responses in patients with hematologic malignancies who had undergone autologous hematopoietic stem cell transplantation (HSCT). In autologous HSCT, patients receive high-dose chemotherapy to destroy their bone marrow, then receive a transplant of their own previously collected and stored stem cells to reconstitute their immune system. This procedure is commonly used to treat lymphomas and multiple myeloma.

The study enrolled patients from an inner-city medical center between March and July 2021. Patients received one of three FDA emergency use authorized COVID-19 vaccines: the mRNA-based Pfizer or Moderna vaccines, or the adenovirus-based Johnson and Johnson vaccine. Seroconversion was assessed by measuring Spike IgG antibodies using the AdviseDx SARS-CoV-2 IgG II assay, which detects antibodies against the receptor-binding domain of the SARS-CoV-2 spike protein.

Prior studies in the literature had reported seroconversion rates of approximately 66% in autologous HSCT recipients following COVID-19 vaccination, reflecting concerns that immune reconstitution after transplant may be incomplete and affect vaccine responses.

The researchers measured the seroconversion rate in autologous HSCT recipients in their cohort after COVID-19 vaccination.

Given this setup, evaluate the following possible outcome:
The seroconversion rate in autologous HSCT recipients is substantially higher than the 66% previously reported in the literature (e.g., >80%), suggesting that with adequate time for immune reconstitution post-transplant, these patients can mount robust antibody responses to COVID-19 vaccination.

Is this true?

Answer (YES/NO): YES